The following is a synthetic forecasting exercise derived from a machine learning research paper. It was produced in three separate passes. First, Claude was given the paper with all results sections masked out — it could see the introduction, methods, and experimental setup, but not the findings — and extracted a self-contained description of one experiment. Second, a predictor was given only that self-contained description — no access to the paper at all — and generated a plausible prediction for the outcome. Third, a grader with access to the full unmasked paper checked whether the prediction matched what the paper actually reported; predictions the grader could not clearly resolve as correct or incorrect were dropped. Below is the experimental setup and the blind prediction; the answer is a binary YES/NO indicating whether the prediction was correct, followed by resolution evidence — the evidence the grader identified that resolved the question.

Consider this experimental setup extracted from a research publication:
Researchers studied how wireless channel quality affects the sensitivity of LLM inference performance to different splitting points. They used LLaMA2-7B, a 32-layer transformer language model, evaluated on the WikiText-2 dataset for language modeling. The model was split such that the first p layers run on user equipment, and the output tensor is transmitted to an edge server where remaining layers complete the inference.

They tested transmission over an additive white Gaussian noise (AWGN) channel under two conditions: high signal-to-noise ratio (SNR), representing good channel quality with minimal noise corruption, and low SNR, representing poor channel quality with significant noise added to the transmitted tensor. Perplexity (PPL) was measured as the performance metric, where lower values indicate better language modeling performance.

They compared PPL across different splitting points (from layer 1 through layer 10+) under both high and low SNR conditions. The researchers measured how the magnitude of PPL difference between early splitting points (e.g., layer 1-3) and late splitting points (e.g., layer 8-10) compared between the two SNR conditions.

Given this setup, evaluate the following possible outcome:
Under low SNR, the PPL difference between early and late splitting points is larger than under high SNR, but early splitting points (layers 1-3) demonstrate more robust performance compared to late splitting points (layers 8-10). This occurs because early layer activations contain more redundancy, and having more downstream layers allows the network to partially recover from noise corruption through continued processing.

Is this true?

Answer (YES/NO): NO